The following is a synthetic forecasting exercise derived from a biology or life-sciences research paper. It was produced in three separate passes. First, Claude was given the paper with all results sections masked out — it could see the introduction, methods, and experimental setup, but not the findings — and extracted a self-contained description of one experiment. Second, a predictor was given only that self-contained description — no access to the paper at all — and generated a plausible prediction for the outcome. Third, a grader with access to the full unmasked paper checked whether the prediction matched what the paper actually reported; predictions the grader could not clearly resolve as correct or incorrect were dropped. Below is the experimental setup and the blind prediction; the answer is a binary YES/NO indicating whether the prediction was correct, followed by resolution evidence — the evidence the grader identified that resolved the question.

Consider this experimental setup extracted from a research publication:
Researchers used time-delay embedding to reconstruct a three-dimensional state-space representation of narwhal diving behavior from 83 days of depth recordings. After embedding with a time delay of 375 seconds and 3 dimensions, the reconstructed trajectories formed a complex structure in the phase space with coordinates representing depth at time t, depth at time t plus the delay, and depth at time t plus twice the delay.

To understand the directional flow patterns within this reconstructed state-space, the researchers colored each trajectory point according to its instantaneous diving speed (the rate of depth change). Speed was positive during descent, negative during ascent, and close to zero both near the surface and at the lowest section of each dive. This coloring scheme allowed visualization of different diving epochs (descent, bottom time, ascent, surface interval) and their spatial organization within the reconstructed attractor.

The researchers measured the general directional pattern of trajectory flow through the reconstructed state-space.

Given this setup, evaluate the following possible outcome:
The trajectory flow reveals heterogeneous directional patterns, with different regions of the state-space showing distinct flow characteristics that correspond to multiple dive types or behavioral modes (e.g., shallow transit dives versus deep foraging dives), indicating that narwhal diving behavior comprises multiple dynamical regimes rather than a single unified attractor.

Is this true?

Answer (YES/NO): NO